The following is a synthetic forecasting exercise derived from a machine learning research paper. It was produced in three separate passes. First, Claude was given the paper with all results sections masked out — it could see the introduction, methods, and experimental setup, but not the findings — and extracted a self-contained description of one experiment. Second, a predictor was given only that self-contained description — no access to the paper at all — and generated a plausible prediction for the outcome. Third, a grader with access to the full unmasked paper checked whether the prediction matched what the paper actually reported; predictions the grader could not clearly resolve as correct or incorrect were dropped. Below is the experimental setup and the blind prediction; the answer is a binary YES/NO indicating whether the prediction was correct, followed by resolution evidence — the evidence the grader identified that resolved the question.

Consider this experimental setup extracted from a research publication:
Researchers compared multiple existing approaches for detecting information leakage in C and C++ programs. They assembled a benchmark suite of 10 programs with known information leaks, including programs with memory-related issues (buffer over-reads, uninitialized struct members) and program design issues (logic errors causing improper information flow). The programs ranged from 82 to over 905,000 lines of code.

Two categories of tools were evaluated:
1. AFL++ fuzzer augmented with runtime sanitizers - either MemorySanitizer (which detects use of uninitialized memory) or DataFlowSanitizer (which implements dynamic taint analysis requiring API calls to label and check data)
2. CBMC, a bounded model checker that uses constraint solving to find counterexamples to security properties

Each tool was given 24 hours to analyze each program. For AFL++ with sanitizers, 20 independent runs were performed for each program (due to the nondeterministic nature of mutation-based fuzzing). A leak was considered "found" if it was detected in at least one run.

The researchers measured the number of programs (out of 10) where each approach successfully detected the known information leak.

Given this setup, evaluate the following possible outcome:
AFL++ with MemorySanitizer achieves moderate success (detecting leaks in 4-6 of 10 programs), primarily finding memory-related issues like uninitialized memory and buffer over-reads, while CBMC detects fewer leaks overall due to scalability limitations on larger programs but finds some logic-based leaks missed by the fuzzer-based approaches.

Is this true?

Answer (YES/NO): NO